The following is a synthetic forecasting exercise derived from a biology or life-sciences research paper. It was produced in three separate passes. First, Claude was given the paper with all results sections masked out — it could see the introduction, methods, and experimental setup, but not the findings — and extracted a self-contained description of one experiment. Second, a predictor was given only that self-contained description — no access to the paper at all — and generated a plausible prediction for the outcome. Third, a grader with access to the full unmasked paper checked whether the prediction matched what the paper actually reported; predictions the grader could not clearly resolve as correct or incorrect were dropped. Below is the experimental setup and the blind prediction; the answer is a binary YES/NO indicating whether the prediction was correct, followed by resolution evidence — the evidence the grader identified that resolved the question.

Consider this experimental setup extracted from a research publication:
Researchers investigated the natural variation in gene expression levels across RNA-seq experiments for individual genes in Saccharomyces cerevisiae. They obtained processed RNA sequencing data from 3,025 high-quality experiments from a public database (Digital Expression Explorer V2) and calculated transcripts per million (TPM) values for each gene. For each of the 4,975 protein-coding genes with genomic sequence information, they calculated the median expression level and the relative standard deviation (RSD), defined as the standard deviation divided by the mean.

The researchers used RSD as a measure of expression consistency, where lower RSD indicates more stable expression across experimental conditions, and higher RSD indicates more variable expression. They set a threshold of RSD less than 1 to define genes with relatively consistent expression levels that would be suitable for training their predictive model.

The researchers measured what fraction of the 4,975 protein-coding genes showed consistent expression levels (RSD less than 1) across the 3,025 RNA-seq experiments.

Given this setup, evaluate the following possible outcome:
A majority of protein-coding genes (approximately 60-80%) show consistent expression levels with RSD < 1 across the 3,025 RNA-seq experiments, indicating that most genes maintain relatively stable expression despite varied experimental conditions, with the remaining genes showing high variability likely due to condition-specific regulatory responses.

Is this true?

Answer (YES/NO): NO